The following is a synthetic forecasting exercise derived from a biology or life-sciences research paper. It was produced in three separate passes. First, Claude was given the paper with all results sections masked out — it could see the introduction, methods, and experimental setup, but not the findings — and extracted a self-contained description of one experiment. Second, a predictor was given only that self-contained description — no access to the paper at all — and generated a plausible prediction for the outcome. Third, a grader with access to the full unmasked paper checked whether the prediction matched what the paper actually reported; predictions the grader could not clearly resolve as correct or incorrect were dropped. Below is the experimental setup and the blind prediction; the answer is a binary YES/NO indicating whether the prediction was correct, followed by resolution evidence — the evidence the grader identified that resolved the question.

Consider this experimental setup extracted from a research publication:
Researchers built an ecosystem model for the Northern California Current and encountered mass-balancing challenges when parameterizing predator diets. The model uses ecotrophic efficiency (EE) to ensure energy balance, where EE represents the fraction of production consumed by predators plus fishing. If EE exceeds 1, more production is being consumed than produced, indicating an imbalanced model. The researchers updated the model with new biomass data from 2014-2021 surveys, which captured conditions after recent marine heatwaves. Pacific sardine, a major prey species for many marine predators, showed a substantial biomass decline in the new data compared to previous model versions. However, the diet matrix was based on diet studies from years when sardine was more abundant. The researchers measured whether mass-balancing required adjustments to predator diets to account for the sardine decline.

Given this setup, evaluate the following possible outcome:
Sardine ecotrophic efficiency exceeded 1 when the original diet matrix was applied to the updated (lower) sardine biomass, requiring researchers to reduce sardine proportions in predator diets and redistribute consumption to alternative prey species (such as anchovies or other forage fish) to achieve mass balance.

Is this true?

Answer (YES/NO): YES